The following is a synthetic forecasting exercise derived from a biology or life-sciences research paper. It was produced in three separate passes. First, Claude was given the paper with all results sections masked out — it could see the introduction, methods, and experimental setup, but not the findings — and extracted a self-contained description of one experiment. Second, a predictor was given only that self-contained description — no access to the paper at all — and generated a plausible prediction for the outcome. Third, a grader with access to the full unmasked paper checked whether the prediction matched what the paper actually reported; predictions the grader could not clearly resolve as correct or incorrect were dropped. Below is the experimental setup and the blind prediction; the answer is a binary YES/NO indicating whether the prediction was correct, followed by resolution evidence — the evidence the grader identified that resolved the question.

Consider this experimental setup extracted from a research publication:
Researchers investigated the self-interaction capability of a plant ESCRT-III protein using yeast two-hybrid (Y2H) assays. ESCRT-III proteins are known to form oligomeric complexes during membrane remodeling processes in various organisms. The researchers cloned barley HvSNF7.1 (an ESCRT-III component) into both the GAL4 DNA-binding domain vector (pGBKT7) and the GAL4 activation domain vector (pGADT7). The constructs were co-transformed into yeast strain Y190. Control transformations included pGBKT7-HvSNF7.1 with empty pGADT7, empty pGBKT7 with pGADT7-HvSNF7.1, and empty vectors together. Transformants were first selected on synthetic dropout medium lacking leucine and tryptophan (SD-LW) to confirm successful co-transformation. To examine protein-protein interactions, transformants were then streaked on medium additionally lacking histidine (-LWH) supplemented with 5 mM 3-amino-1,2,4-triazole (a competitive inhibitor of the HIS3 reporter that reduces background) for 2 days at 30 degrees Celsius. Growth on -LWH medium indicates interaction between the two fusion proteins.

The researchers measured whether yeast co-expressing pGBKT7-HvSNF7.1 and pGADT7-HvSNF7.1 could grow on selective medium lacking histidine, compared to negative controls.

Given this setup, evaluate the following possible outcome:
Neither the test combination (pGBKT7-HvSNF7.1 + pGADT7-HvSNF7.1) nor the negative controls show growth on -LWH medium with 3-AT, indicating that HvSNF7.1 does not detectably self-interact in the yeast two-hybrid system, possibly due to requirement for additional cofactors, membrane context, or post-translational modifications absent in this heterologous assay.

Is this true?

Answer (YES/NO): NO